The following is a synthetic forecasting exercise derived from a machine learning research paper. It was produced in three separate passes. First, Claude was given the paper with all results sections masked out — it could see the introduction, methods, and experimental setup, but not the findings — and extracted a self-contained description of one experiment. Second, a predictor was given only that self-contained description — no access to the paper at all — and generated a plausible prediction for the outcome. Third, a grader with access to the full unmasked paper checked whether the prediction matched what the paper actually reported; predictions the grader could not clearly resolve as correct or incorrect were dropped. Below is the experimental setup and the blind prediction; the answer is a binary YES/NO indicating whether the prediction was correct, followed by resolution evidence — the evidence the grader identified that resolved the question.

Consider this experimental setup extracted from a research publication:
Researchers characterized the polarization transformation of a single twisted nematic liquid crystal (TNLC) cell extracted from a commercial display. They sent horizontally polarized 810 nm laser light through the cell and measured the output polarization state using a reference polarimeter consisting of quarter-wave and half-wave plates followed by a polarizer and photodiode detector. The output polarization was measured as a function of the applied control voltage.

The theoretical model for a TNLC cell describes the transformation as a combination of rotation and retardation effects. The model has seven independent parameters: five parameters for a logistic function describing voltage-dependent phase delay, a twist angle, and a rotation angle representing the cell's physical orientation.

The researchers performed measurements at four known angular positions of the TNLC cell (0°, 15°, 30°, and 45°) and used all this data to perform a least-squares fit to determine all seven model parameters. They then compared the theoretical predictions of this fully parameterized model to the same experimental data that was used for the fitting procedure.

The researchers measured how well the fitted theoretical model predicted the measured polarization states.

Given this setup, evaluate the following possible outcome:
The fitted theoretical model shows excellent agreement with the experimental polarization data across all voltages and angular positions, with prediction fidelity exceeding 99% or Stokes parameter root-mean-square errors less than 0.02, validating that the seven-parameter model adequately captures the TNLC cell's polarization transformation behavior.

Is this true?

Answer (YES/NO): NO